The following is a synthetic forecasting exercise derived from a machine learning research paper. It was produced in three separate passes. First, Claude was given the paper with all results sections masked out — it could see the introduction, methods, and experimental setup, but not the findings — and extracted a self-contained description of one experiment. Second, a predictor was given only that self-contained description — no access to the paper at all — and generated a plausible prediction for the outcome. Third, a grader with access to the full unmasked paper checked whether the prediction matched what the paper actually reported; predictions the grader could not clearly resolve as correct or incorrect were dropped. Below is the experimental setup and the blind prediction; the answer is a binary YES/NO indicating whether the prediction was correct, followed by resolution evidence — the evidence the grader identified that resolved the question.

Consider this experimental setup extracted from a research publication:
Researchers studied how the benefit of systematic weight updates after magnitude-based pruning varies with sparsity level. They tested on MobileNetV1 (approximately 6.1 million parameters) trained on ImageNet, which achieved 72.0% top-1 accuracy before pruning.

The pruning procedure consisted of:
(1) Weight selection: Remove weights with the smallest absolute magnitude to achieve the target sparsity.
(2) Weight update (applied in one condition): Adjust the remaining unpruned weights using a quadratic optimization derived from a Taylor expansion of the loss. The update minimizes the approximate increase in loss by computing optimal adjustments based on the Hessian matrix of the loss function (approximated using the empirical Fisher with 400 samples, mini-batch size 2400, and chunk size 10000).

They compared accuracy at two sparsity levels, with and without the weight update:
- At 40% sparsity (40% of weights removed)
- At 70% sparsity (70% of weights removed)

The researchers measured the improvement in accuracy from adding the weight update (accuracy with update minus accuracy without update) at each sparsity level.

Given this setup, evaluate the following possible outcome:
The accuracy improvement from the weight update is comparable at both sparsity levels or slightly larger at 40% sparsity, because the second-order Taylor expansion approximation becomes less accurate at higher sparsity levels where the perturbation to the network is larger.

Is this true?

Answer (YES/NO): NO